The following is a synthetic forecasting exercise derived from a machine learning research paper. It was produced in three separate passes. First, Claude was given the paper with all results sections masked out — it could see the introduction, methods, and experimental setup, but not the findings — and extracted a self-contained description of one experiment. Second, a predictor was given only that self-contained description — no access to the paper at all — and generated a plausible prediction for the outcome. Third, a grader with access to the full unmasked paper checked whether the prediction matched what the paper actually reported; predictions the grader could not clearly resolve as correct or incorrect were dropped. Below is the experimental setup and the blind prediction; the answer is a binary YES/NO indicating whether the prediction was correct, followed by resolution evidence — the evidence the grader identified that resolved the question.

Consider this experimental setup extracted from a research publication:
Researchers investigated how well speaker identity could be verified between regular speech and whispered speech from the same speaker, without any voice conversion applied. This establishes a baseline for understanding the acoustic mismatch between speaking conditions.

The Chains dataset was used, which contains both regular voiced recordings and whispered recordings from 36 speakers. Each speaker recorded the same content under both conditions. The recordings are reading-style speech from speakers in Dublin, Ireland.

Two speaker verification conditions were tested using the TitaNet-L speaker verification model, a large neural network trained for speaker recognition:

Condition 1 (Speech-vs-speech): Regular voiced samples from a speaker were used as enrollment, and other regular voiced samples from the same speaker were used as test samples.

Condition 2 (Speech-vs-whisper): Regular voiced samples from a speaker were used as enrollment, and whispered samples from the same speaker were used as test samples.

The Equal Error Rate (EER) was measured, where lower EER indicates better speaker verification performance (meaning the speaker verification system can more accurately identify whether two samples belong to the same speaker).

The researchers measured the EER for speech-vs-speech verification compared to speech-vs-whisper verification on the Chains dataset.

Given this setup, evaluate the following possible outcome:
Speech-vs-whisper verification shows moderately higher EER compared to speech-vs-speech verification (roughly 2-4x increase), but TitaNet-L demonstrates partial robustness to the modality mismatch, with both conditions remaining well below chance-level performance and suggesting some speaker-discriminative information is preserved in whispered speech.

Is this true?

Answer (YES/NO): NO